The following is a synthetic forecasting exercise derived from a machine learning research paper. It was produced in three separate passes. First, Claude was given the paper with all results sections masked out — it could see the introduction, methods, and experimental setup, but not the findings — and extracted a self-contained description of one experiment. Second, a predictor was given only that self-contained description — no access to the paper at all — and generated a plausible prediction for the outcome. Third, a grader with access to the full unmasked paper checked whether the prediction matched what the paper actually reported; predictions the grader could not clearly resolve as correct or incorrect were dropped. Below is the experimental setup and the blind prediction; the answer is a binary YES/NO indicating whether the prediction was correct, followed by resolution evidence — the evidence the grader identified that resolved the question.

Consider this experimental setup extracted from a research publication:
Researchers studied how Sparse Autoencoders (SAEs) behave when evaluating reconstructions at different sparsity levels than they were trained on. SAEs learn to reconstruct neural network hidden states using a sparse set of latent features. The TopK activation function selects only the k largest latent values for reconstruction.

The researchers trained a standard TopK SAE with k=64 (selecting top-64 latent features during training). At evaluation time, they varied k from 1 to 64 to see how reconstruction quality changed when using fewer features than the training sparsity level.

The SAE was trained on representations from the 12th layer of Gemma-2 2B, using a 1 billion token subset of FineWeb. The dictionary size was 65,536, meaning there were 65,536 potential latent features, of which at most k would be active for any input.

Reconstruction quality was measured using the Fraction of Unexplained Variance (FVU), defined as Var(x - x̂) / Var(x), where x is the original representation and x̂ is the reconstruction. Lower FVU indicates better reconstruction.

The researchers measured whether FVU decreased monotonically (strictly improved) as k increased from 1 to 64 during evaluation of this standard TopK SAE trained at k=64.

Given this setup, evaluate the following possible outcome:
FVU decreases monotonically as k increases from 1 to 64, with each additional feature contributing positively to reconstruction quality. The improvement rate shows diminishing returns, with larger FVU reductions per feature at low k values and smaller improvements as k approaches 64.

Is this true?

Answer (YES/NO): NO